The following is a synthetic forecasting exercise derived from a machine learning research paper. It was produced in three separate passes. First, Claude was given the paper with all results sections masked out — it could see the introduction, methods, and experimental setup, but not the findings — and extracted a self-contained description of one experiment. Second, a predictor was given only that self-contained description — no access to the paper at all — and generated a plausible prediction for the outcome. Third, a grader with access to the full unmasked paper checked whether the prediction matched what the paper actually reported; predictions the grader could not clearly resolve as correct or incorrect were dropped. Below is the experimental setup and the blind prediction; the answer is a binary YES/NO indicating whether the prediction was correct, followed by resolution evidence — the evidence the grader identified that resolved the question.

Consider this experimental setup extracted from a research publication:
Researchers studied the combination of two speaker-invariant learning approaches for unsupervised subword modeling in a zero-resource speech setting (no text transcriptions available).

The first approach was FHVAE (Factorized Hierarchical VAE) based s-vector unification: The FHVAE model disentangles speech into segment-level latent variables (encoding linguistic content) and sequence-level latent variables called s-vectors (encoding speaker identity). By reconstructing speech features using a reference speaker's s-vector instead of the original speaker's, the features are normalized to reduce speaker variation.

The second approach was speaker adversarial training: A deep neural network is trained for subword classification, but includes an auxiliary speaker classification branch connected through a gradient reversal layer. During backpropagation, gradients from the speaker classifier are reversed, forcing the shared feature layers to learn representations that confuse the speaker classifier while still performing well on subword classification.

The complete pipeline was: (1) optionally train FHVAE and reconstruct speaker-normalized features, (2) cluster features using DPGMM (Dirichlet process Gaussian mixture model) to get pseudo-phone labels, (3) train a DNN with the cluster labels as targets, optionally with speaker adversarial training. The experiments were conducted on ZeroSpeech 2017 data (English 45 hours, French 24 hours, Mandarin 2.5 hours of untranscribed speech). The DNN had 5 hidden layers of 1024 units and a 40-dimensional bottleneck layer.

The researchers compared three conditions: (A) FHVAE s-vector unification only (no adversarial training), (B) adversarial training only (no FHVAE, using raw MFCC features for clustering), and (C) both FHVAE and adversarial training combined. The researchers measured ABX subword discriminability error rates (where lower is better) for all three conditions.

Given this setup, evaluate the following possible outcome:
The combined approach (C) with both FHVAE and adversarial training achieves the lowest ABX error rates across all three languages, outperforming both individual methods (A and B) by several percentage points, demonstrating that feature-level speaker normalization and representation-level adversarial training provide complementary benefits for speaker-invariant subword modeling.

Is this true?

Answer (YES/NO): NO